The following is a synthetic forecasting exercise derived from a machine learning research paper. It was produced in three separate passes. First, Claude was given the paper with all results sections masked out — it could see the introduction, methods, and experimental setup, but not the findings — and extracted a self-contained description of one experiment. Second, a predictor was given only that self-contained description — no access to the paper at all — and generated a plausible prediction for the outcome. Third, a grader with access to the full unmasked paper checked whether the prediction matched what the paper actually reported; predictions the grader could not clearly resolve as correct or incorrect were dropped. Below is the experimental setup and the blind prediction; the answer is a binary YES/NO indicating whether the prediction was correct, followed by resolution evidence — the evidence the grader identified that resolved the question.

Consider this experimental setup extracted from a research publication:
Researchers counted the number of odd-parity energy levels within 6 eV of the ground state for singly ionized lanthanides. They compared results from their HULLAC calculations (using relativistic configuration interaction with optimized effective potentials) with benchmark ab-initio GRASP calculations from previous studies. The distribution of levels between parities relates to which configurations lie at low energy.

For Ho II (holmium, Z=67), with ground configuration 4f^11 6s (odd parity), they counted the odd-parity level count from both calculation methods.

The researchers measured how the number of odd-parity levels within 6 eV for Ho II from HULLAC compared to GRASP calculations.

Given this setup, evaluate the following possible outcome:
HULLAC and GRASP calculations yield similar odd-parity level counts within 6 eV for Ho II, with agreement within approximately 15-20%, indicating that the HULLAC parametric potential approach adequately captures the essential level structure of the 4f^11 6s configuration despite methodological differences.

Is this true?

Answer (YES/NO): NO